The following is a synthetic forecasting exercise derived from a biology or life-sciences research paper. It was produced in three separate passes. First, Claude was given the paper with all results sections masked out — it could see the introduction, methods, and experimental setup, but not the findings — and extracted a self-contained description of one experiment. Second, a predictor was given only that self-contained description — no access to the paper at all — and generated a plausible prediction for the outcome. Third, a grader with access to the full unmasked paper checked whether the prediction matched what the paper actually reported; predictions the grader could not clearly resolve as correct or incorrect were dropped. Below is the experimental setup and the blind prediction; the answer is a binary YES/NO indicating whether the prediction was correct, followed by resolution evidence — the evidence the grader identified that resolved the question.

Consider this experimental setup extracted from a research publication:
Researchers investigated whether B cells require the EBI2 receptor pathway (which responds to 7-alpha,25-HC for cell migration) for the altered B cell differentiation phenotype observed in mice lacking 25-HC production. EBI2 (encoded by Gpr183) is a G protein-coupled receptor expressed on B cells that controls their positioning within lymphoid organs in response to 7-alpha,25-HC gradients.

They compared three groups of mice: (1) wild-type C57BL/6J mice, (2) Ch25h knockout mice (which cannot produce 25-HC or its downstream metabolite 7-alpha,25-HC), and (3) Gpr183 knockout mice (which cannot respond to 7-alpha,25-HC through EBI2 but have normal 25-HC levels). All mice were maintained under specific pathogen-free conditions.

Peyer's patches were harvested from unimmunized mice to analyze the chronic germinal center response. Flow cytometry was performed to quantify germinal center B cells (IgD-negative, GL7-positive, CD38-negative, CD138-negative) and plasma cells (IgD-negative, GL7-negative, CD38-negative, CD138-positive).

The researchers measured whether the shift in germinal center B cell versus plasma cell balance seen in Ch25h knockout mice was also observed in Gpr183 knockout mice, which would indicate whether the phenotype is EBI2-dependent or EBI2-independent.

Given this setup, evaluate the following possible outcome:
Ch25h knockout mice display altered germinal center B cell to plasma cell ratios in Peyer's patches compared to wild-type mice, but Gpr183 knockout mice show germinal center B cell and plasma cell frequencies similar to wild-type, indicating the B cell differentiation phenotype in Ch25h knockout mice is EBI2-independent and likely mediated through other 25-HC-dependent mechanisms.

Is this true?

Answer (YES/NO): YES